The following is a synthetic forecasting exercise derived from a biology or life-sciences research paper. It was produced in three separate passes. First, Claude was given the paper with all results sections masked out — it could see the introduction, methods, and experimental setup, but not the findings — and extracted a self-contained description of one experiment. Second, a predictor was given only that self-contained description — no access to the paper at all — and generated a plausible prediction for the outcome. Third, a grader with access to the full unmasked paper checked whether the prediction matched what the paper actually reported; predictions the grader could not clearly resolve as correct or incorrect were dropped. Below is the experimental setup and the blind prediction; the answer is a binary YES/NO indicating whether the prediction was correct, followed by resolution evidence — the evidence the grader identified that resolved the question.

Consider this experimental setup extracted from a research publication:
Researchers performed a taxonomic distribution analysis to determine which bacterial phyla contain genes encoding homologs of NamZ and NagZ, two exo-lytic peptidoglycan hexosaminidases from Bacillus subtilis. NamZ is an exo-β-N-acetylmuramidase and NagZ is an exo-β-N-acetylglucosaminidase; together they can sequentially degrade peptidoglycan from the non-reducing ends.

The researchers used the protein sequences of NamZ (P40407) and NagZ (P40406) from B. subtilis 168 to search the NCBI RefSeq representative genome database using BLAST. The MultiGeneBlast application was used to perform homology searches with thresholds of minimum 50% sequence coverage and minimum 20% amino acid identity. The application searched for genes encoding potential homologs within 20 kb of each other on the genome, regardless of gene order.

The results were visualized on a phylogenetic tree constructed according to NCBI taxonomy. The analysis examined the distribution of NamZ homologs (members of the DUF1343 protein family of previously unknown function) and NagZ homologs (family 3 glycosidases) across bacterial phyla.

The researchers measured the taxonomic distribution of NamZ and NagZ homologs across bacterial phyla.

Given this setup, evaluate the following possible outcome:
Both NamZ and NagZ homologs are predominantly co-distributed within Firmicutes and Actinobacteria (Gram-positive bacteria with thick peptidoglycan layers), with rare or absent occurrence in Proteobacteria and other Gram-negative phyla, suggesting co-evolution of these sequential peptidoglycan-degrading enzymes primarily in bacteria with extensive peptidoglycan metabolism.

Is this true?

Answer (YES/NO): NO